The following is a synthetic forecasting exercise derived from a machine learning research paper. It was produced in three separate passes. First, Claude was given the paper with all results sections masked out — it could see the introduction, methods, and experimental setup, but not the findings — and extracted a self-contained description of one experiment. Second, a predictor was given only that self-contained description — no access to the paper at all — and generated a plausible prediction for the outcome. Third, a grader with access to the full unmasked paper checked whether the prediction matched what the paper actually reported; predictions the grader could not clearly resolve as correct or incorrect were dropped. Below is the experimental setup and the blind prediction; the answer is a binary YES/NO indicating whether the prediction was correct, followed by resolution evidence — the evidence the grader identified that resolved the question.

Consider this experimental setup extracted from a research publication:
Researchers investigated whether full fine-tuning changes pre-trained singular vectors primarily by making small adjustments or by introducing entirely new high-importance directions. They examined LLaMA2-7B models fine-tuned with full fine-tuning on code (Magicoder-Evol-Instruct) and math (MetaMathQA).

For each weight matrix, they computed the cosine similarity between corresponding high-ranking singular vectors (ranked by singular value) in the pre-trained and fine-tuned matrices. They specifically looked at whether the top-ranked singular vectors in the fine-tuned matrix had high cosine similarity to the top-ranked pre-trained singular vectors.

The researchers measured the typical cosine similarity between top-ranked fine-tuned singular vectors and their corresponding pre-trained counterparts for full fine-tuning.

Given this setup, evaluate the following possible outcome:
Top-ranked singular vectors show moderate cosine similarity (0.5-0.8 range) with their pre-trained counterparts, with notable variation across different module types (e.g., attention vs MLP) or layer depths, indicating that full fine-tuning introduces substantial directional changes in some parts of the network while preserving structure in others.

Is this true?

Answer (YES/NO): NO